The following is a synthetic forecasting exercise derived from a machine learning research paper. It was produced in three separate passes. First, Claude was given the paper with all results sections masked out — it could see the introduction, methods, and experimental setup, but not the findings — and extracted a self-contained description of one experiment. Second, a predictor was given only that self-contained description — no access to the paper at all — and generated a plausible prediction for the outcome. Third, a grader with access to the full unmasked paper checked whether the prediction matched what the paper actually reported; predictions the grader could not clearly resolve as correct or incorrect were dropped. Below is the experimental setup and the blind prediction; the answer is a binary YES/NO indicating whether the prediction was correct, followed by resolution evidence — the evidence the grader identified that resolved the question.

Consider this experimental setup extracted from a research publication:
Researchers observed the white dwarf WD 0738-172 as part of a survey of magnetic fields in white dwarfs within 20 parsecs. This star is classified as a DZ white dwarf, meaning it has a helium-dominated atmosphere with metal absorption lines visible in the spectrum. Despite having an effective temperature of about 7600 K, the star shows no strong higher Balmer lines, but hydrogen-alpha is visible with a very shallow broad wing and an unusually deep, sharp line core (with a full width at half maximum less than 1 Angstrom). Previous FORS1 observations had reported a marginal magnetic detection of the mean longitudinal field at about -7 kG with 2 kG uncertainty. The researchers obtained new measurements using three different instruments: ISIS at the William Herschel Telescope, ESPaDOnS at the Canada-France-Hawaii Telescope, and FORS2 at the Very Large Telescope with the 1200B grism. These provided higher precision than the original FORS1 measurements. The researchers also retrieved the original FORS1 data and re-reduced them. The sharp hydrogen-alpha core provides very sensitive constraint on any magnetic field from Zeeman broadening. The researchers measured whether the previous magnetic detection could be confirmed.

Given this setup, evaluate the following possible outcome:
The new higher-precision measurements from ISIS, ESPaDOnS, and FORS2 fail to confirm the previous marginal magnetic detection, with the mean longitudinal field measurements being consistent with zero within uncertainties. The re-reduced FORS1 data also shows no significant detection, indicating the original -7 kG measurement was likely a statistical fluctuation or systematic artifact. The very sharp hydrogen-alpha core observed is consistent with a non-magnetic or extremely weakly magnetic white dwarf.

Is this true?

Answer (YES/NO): NO